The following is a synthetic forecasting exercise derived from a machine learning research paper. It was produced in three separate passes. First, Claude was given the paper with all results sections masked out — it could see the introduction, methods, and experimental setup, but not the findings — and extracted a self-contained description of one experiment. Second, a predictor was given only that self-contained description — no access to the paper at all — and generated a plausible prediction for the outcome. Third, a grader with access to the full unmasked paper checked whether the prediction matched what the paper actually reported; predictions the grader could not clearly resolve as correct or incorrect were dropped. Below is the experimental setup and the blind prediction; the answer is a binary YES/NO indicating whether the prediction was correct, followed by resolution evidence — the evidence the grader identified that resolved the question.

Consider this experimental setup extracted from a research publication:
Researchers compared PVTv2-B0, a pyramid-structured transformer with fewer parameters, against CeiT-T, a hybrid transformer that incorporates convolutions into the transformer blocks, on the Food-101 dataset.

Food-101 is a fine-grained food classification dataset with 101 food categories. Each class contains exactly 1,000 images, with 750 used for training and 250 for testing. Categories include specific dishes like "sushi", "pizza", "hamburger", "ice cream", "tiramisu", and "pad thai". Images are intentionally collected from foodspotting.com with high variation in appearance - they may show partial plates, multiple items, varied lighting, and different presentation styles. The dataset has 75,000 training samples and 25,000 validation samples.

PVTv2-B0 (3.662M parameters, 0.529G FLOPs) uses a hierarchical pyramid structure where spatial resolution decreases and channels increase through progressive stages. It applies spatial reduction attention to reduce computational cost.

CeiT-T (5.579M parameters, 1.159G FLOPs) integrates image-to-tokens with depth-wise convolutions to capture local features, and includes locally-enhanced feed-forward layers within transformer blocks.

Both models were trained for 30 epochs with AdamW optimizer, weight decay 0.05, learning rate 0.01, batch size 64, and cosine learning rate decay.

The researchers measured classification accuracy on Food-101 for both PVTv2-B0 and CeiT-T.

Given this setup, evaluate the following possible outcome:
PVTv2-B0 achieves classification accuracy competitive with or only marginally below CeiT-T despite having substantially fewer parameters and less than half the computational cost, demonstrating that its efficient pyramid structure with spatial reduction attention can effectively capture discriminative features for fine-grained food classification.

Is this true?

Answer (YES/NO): NO